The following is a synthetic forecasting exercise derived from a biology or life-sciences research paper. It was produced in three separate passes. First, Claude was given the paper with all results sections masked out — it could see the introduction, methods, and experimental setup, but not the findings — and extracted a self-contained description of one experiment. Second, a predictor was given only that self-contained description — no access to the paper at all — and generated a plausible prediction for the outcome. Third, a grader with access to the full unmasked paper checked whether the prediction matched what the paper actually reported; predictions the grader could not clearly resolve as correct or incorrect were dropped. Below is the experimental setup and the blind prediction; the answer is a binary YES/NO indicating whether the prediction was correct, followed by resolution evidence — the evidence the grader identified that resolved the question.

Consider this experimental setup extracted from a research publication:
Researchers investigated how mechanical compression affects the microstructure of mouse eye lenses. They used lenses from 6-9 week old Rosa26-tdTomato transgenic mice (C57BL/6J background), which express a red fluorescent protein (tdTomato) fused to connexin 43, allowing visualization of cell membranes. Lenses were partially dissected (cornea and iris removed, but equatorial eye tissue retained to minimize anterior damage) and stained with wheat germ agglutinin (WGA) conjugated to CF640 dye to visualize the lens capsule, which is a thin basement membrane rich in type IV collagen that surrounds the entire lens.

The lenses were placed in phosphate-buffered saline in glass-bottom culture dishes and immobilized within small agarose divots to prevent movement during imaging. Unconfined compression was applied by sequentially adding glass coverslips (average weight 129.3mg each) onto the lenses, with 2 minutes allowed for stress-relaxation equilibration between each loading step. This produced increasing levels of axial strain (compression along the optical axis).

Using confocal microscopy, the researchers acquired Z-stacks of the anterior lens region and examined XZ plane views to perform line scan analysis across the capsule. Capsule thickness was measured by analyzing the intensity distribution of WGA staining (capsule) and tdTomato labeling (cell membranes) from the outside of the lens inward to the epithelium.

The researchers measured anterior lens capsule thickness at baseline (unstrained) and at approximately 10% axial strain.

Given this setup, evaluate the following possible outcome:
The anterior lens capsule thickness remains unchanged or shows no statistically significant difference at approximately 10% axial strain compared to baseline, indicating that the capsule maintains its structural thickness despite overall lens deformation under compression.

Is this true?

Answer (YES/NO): NO